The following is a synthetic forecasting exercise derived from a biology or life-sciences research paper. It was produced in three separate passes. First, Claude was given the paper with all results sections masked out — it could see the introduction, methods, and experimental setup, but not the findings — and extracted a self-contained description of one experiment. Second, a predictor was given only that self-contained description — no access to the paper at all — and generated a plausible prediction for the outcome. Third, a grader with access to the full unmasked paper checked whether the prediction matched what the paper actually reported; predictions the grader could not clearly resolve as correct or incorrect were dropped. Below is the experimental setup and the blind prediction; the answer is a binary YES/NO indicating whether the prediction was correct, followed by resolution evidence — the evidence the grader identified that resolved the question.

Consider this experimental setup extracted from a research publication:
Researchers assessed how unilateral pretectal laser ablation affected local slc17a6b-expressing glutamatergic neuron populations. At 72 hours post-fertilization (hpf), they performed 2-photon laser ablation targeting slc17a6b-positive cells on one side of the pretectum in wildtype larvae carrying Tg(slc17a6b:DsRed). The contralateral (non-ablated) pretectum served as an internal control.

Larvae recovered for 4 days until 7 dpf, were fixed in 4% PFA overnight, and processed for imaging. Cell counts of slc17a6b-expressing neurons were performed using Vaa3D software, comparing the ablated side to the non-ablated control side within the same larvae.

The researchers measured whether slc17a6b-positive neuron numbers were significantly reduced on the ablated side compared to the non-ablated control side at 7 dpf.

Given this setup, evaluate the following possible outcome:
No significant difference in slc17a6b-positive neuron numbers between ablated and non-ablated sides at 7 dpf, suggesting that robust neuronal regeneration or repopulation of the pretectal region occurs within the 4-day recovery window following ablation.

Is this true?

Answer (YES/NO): NO